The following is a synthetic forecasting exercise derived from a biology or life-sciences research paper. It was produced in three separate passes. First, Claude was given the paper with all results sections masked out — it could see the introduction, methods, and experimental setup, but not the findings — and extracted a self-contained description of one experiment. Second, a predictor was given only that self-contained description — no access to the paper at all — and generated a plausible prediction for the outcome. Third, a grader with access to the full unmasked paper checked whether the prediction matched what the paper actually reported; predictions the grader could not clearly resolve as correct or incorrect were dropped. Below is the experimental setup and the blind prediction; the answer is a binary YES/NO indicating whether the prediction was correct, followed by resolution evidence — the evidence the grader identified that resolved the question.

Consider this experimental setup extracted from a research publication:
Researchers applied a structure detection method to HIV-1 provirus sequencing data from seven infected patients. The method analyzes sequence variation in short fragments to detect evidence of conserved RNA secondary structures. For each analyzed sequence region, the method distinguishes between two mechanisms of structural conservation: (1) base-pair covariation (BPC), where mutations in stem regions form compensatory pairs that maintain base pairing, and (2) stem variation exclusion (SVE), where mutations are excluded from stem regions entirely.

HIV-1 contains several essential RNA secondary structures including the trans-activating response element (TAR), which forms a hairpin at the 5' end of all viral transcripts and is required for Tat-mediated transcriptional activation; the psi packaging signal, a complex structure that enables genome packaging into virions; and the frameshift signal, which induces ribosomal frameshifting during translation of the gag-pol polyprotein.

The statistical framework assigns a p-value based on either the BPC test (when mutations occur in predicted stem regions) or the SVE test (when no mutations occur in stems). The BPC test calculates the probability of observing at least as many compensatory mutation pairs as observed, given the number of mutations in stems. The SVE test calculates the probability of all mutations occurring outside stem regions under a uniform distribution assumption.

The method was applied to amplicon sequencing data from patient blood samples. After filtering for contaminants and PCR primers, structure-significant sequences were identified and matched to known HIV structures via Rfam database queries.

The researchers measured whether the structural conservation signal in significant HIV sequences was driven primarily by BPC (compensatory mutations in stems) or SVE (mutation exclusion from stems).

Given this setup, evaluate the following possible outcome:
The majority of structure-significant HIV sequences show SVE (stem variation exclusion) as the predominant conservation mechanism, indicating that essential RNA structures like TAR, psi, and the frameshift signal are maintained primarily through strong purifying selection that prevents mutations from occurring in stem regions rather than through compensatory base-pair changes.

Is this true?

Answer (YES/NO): YES